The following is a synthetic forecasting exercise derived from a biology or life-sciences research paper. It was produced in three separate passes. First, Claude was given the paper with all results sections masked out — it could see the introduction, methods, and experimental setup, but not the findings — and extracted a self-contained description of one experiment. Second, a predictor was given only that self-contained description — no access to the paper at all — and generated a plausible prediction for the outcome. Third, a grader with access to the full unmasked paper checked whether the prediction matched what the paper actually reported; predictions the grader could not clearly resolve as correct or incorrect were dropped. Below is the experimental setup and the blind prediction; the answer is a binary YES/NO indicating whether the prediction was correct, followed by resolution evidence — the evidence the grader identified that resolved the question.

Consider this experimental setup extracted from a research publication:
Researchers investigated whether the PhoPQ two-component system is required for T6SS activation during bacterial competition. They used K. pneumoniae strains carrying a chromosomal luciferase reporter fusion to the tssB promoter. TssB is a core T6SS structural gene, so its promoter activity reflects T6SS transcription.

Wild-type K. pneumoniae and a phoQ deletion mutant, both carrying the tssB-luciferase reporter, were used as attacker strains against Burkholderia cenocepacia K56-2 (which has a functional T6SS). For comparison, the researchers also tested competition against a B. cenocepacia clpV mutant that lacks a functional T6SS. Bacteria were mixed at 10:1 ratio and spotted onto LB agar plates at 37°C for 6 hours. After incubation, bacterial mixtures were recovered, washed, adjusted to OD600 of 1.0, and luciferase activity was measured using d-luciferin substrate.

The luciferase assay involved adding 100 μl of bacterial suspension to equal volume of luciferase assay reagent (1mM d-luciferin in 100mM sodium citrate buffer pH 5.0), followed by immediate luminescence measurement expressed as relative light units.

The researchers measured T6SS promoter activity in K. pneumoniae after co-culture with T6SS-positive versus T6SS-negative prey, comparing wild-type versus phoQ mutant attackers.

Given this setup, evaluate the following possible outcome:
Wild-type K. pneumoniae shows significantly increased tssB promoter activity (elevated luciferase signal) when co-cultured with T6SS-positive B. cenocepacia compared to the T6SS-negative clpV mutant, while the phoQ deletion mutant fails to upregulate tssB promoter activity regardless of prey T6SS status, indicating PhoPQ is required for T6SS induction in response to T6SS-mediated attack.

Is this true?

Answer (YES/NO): YES